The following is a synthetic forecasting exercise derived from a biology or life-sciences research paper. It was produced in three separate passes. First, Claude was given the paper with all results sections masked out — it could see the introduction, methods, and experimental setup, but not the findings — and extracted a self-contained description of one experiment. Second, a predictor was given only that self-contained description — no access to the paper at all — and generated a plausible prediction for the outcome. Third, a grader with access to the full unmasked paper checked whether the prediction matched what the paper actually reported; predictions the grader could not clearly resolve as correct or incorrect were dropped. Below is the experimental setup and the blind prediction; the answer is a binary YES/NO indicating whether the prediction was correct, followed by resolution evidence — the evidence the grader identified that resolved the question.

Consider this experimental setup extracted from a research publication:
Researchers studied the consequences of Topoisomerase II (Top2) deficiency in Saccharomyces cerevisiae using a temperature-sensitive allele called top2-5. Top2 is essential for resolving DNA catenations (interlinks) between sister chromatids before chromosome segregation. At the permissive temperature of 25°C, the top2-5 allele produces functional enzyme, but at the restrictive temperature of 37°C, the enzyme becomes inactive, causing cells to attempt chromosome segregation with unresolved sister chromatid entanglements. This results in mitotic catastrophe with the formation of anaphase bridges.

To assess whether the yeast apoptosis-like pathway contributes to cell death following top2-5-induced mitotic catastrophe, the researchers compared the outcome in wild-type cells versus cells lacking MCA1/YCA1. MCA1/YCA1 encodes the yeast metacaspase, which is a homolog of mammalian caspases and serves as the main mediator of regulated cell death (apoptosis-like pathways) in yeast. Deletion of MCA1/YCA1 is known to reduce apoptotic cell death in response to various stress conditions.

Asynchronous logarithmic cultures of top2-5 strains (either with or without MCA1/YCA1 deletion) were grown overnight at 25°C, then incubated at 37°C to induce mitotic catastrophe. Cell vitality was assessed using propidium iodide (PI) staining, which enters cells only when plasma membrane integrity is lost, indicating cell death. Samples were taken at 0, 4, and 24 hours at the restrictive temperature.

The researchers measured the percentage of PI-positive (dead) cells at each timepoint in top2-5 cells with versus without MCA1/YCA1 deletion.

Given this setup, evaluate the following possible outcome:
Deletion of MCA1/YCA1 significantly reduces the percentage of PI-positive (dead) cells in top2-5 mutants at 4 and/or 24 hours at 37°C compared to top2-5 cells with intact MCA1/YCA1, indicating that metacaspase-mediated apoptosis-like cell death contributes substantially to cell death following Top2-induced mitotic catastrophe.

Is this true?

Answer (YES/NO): NO